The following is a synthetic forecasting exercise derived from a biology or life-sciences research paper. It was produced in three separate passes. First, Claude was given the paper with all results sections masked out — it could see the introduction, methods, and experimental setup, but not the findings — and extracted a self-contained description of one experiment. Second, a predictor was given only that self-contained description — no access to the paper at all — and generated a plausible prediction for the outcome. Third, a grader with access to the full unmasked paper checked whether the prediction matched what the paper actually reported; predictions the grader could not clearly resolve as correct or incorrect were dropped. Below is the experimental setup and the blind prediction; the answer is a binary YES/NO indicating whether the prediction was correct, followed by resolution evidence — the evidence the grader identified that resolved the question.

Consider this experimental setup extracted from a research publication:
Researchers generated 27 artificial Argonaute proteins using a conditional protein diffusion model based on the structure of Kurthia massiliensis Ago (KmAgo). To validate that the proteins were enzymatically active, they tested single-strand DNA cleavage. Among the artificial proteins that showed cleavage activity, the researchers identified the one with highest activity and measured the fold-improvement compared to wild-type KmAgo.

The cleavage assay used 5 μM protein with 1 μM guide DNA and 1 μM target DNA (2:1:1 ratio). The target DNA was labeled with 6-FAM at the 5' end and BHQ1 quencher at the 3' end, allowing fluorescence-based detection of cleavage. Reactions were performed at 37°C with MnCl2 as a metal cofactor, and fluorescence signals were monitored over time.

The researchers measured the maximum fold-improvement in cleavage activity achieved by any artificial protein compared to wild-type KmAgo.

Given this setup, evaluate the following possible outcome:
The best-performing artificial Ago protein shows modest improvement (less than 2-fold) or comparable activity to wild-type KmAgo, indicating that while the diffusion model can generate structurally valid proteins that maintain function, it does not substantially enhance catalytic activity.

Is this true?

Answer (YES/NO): NO